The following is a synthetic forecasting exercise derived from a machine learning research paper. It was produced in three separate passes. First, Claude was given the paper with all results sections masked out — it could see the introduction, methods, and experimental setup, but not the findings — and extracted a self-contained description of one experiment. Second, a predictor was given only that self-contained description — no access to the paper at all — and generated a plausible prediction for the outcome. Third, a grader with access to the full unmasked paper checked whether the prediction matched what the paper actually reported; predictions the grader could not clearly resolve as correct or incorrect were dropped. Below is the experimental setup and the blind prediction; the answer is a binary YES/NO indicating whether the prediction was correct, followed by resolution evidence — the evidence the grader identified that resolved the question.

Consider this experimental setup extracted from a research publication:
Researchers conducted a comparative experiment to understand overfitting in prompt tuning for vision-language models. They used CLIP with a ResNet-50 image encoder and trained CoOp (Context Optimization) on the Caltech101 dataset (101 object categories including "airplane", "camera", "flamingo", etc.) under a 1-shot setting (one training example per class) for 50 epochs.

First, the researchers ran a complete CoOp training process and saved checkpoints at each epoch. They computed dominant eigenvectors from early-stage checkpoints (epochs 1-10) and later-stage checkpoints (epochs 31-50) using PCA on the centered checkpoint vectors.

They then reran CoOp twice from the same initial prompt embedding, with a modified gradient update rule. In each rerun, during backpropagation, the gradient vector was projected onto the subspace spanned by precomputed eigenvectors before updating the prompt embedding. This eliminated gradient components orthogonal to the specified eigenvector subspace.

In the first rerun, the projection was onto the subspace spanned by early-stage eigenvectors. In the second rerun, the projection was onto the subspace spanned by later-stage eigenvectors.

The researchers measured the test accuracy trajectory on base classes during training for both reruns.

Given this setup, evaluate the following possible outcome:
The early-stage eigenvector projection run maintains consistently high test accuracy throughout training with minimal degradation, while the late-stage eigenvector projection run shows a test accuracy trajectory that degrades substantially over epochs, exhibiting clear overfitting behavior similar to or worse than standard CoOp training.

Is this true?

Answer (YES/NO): YES